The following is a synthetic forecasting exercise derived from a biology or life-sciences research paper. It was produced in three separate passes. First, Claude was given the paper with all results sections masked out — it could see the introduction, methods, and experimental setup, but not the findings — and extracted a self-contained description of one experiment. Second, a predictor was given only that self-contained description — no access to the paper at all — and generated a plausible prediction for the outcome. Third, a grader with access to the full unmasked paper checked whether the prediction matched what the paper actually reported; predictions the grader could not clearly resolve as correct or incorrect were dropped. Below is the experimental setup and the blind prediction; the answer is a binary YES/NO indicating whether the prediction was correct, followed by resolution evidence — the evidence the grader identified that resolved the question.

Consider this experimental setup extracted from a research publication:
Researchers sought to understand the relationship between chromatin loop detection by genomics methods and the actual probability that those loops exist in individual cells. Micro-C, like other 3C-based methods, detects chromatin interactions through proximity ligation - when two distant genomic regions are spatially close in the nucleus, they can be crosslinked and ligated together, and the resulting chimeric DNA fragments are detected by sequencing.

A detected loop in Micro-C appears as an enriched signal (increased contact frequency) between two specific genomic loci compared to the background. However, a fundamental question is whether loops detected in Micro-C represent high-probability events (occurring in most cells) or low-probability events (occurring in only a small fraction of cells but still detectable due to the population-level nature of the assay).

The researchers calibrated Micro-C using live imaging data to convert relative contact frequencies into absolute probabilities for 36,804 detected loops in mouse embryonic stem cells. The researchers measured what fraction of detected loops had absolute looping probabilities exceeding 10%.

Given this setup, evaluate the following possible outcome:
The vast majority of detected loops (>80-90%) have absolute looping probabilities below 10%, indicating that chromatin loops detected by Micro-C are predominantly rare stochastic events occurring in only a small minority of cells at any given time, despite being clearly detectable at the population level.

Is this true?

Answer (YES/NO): YES